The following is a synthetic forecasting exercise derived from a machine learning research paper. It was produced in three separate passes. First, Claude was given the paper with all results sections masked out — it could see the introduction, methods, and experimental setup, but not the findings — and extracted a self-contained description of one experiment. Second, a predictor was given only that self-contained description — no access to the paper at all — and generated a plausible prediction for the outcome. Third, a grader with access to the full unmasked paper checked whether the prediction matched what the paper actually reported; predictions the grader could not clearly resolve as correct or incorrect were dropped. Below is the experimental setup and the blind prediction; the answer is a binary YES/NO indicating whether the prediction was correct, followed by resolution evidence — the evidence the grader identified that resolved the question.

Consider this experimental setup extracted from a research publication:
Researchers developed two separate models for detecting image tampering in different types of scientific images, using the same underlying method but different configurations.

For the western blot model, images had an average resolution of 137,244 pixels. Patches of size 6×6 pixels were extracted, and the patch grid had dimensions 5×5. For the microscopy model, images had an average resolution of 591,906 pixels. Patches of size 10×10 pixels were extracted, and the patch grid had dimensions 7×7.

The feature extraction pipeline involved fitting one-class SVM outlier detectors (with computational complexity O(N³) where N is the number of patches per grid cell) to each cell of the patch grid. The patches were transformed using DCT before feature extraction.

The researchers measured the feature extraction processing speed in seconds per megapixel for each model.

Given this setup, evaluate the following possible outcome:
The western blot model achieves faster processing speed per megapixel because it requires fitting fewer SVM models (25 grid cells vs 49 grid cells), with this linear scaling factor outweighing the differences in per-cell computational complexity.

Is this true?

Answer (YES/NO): NO